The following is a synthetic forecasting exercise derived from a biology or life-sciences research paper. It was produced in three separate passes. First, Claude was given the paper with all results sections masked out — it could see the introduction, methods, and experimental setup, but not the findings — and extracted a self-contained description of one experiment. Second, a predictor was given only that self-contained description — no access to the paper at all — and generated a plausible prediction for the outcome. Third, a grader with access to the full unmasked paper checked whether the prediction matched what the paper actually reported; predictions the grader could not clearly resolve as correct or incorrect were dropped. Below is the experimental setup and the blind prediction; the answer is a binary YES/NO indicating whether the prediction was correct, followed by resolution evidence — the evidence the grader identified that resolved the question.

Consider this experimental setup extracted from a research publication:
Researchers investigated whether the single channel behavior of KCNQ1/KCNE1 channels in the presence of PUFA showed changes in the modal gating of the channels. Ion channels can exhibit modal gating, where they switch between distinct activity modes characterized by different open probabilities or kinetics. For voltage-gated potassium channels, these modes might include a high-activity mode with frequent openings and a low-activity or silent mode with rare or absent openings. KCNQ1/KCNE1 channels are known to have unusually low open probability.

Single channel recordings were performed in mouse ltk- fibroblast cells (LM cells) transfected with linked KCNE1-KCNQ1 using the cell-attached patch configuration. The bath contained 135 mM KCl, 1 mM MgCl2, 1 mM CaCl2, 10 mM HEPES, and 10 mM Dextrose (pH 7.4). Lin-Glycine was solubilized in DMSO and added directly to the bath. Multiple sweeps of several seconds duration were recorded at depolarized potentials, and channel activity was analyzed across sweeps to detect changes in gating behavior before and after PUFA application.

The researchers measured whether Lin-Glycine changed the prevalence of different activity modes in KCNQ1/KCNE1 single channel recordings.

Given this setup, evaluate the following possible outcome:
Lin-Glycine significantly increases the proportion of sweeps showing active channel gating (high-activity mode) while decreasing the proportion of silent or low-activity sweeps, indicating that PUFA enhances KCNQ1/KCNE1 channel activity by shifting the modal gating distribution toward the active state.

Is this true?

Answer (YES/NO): YES